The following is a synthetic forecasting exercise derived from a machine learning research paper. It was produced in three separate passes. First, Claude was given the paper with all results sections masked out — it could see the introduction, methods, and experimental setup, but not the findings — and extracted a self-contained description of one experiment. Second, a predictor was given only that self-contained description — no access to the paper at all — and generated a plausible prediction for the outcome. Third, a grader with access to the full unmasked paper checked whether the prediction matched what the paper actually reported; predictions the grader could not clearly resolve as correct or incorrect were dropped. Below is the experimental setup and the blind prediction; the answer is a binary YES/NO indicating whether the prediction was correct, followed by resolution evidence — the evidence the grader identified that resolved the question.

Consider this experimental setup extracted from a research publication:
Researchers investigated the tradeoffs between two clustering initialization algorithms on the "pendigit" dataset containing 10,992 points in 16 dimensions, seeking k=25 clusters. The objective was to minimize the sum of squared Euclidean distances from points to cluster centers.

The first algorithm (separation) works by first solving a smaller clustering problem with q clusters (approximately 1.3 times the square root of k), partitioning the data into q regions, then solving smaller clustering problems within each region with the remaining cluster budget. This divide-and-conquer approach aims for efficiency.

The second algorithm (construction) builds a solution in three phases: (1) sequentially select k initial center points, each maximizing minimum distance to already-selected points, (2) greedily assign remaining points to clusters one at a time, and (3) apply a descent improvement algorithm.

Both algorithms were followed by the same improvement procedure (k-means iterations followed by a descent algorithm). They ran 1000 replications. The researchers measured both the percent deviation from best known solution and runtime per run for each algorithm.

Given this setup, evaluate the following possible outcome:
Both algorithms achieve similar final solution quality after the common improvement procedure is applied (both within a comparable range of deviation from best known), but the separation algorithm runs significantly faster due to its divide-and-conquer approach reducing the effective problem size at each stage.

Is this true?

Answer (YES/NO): YES